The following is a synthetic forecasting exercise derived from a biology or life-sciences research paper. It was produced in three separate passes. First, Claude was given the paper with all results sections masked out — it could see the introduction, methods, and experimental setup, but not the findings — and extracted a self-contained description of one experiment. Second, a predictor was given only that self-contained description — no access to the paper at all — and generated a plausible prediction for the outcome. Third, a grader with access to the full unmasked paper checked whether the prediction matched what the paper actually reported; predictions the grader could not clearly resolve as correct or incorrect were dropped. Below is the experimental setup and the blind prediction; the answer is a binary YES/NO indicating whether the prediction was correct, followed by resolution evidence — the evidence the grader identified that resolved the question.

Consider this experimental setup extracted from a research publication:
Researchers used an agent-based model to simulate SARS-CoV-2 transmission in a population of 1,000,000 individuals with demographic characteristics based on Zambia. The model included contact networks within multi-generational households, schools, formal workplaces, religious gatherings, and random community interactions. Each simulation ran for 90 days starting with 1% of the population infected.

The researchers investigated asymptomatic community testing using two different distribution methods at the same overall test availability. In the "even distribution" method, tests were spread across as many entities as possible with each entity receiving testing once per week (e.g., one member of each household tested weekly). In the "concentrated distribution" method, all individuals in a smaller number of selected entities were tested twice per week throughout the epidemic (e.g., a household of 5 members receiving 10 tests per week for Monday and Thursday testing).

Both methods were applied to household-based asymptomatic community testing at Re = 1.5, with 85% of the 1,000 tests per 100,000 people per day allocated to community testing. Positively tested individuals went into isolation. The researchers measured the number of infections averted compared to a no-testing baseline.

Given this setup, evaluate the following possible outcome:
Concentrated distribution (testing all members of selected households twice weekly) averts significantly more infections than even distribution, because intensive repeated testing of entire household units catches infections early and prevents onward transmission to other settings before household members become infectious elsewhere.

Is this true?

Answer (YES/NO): NO